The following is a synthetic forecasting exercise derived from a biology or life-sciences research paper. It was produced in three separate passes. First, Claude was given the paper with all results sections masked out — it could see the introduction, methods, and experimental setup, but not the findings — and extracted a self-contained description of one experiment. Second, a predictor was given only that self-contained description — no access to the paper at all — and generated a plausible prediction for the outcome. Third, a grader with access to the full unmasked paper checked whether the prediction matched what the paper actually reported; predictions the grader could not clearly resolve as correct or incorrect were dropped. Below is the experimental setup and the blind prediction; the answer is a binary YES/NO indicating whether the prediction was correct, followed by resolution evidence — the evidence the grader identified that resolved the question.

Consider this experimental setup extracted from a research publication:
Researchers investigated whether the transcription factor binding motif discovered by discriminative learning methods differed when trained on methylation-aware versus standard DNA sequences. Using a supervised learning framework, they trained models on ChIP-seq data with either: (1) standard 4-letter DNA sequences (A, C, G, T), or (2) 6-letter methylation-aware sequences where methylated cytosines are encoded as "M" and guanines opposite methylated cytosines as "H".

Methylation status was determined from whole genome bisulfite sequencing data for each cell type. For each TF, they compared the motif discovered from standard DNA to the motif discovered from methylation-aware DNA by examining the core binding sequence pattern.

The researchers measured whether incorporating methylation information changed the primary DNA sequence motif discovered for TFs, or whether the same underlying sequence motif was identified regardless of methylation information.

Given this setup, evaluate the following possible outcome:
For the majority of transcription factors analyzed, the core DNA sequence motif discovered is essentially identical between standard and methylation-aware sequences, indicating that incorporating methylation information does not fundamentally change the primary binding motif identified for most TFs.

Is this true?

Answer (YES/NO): YES